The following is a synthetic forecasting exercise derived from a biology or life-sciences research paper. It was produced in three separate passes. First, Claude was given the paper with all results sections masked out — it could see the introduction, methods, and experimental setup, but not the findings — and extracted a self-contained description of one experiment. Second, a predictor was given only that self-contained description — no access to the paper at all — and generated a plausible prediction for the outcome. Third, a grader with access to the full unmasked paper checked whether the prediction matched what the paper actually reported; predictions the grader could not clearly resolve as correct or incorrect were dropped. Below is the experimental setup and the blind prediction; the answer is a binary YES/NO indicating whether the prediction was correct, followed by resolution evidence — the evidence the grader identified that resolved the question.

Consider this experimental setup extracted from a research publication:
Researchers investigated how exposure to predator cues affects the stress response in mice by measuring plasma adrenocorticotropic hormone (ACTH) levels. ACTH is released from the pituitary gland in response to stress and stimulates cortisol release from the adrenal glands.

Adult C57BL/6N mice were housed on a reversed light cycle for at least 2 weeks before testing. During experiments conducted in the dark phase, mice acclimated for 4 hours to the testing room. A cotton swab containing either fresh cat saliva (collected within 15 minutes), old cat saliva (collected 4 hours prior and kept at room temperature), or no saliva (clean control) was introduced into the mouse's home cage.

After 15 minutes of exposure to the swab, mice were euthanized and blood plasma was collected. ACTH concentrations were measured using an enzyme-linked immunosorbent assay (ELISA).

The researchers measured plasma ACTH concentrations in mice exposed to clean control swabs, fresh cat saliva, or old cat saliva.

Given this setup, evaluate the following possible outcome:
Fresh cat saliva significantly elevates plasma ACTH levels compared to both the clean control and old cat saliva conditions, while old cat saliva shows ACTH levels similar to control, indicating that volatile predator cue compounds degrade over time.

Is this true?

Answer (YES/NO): NO